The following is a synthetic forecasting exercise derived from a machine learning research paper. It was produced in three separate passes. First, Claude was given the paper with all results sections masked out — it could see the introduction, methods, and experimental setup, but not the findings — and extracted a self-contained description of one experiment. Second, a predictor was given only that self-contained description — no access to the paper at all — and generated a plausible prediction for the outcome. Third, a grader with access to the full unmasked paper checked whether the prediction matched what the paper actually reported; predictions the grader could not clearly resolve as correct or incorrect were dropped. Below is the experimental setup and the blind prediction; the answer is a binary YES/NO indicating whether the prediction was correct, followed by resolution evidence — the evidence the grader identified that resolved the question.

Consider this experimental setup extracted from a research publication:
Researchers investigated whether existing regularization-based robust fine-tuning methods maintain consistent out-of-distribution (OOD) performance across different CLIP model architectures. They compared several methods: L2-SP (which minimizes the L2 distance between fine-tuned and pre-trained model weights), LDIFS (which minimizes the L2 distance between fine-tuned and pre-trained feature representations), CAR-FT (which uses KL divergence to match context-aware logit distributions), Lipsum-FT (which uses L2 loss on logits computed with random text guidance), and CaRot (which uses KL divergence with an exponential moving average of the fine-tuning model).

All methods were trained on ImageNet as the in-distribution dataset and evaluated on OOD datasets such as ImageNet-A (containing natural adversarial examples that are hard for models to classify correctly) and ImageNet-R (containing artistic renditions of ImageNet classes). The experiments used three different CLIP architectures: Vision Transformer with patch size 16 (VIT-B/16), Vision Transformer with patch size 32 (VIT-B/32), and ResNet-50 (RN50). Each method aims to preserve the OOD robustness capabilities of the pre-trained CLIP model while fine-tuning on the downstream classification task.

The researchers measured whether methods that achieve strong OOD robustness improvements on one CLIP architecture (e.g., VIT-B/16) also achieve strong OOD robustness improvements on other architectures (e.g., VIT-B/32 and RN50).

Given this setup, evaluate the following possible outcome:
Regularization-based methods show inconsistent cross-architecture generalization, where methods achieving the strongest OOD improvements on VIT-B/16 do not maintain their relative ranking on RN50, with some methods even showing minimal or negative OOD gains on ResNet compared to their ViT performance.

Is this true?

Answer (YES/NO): YES